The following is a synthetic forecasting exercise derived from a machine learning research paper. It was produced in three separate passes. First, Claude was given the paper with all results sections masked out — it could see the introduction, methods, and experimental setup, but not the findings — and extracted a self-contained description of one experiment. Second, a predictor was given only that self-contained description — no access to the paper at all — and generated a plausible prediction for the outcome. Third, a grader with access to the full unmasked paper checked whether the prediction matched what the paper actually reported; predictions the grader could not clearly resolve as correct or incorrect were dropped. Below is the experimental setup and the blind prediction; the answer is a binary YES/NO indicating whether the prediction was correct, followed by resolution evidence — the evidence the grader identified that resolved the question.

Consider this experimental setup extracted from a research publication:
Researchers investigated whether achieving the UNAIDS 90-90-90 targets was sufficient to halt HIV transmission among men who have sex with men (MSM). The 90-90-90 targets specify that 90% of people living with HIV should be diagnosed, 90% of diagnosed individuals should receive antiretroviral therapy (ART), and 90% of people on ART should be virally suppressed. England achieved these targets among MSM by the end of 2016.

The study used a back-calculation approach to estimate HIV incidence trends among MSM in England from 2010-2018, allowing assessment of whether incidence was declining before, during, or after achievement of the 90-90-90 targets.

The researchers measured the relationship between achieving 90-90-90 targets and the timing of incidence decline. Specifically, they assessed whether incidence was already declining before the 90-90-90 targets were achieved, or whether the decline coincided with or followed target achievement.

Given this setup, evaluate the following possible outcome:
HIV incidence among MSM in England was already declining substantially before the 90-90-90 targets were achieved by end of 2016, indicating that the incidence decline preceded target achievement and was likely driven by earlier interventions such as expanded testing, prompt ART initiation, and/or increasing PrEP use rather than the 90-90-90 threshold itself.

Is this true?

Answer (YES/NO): YES